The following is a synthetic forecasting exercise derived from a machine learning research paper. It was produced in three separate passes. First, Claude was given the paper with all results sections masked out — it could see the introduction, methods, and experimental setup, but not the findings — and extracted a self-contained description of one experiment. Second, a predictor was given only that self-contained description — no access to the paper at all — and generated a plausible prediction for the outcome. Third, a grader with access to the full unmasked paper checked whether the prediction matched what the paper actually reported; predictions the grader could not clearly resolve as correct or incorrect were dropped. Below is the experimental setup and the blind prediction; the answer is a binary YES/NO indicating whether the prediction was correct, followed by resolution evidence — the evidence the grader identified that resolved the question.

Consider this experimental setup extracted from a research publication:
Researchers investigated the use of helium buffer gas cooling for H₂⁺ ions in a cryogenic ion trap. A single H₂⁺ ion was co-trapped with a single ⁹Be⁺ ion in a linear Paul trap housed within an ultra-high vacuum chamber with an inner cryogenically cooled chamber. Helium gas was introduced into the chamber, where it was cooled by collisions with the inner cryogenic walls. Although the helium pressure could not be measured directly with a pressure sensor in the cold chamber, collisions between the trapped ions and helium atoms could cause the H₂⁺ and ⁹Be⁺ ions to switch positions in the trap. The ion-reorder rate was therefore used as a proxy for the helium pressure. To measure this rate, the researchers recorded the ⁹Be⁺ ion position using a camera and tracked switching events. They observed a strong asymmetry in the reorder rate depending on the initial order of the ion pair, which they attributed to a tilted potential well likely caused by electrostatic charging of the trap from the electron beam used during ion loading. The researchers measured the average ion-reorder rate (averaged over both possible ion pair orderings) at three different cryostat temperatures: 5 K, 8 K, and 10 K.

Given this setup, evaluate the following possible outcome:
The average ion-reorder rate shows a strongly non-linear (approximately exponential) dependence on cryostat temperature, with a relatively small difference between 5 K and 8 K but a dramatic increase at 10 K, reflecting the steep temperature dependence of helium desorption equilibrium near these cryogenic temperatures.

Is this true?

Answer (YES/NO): NO